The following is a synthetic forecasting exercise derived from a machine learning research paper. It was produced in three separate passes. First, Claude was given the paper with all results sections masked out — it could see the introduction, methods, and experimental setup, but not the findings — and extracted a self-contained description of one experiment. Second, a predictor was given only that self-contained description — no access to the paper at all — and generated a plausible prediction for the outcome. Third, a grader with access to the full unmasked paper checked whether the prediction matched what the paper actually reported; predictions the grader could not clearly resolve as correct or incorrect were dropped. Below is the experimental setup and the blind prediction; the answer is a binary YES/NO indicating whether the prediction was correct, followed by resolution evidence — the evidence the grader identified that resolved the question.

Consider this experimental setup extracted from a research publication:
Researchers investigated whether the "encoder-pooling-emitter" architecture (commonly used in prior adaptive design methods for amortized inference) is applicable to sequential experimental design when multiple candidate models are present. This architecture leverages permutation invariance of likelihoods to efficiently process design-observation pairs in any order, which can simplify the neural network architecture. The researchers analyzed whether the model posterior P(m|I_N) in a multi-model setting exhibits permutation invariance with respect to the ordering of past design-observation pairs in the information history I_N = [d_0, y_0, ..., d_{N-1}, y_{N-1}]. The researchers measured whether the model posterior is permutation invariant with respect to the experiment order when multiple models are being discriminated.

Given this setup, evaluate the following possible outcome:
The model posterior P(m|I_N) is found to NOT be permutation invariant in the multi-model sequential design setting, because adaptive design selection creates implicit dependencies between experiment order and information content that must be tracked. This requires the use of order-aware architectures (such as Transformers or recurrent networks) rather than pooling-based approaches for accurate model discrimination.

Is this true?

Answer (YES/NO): NO